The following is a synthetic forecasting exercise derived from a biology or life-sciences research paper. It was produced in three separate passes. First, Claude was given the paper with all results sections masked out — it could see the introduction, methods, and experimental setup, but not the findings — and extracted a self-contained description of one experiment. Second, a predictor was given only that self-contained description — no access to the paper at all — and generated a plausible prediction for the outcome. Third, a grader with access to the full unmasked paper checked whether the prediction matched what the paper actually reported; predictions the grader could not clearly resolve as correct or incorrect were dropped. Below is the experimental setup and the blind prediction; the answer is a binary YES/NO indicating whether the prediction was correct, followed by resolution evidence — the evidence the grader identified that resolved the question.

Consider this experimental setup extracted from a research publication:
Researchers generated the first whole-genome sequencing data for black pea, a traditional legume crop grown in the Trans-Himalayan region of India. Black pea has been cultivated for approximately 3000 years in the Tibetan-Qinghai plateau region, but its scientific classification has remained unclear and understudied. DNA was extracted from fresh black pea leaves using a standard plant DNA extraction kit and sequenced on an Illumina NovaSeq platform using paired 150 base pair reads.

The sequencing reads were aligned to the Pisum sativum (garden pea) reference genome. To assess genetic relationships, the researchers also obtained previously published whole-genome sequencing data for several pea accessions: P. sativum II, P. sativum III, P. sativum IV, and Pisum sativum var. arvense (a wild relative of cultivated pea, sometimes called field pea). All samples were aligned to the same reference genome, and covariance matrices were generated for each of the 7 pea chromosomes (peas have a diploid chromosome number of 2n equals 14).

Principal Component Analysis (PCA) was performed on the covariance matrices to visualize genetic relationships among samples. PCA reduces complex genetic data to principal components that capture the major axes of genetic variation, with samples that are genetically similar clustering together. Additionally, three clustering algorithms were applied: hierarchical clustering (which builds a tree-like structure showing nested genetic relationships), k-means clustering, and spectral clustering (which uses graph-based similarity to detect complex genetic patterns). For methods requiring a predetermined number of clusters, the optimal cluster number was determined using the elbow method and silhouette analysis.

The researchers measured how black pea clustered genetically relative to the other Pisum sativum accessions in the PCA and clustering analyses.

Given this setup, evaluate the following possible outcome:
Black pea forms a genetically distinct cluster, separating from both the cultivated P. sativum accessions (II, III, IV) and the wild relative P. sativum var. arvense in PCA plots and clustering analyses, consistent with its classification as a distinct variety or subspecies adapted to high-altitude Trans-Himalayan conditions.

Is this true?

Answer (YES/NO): YES